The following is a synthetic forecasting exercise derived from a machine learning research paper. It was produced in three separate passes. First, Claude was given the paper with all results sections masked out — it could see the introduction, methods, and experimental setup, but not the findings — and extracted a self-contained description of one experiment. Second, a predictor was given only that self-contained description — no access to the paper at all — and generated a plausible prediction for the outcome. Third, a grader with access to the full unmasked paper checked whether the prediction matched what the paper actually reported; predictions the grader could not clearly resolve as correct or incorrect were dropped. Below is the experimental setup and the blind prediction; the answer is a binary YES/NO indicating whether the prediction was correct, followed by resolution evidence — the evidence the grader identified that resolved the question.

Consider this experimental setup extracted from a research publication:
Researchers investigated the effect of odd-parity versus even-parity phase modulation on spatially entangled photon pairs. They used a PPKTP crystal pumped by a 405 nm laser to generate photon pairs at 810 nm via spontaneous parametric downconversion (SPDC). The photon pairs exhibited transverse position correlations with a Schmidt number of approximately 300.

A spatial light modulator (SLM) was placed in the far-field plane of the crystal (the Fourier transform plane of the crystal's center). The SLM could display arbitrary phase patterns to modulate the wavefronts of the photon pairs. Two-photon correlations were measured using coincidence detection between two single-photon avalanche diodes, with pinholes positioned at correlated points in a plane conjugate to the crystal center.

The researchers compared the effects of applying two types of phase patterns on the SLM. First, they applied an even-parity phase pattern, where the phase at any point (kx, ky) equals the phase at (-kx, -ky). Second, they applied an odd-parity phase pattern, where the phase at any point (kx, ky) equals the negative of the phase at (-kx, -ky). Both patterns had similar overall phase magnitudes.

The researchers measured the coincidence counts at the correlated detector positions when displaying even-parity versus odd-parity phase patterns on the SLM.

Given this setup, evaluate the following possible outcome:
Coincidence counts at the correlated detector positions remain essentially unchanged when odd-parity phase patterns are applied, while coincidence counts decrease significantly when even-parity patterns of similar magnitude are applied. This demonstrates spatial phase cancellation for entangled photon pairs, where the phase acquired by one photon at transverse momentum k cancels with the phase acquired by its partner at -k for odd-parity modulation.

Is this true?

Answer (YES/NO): YES